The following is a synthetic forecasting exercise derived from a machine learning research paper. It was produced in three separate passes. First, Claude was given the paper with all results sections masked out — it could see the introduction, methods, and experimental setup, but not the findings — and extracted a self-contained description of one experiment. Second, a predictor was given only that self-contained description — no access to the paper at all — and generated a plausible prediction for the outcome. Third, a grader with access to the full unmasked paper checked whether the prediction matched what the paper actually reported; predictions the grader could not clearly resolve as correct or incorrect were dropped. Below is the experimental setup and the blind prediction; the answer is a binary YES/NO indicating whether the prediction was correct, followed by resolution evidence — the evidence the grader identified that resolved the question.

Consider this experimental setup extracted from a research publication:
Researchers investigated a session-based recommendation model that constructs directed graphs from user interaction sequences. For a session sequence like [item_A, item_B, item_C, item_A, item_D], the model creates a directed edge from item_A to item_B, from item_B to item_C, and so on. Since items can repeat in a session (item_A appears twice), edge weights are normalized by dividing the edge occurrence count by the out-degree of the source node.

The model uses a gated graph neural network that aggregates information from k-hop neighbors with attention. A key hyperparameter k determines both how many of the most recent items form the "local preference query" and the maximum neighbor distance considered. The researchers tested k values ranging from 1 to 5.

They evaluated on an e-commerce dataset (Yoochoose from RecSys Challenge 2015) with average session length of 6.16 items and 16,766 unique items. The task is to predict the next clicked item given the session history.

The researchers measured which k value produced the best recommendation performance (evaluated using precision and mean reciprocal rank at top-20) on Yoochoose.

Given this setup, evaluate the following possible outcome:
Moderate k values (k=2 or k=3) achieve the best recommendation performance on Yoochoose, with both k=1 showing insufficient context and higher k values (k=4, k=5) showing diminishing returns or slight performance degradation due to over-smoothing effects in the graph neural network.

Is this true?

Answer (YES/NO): YES